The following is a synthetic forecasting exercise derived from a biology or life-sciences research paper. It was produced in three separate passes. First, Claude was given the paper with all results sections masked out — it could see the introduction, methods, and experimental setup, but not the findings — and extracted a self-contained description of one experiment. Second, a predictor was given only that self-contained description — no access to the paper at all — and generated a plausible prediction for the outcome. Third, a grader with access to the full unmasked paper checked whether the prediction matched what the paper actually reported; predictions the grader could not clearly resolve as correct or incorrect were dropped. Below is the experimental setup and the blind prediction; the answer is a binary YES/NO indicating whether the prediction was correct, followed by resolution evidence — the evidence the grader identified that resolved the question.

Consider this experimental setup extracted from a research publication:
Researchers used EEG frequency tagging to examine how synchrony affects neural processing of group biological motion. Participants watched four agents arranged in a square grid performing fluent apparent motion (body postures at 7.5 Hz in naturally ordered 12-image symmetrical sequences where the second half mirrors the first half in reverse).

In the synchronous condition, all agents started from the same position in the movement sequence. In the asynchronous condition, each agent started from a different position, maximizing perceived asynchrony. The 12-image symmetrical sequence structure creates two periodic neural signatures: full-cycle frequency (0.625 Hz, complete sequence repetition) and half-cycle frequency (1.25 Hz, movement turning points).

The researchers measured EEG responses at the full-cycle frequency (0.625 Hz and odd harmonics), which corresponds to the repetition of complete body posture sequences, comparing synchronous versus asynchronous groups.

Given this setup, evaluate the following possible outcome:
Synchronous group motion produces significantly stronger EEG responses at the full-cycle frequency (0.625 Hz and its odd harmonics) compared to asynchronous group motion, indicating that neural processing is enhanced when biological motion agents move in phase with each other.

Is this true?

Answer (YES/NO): NO